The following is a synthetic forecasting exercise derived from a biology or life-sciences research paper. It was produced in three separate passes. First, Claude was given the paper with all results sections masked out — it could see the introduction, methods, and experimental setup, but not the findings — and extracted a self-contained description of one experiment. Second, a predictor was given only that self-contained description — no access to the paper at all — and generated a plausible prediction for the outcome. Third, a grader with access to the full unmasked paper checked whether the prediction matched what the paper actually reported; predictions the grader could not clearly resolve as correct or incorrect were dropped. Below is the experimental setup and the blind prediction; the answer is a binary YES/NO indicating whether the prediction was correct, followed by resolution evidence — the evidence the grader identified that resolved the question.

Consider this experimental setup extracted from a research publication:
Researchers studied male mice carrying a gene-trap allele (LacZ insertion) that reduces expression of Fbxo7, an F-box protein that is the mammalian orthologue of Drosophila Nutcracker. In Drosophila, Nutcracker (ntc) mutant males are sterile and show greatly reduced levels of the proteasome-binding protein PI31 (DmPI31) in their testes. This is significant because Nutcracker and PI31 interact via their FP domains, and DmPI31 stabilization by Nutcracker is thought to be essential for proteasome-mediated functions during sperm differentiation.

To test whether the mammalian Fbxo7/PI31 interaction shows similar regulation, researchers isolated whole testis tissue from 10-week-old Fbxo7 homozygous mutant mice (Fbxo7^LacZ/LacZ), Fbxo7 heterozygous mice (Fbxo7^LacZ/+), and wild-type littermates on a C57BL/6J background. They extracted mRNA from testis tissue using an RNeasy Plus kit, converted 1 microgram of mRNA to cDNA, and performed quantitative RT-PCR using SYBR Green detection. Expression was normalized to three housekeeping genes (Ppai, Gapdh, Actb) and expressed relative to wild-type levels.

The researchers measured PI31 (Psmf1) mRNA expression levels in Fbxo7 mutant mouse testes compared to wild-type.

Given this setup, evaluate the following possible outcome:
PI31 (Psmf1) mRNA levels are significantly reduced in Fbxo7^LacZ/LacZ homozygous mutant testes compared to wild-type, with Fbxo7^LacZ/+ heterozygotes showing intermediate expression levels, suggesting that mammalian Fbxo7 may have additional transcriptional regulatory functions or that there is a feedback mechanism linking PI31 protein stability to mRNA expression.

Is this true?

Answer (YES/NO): NO